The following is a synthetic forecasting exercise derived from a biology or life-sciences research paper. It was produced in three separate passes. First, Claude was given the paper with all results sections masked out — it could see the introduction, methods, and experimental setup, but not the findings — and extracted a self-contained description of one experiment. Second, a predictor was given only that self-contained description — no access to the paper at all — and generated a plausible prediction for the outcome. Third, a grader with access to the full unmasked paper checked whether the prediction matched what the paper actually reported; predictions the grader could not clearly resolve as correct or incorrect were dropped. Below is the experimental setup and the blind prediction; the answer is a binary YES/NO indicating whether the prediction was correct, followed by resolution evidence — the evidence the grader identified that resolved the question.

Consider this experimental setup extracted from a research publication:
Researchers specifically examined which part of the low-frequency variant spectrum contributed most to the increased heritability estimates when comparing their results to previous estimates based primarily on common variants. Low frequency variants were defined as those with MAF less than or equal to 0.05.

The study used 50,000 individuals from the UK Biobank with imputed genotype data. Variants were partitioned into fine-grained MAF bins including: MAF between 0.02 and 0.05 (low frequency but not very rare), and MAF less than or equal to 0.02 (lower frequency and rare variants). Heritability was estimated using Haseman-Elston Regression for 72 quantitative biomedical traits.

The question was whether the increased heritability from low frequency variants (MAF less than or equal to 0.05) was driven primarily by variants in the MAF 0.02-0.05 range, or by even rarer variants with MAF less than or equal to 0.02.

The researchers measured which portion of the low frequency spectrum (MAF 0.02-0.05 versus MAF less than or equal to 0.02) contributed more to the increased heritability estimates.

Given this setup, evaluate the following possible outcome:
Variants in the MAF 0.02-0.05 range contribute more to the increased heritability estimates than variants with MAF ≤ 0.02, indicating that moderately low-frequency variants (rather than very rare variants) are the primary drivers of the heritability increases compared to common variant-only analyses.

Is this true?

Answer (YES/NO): NO